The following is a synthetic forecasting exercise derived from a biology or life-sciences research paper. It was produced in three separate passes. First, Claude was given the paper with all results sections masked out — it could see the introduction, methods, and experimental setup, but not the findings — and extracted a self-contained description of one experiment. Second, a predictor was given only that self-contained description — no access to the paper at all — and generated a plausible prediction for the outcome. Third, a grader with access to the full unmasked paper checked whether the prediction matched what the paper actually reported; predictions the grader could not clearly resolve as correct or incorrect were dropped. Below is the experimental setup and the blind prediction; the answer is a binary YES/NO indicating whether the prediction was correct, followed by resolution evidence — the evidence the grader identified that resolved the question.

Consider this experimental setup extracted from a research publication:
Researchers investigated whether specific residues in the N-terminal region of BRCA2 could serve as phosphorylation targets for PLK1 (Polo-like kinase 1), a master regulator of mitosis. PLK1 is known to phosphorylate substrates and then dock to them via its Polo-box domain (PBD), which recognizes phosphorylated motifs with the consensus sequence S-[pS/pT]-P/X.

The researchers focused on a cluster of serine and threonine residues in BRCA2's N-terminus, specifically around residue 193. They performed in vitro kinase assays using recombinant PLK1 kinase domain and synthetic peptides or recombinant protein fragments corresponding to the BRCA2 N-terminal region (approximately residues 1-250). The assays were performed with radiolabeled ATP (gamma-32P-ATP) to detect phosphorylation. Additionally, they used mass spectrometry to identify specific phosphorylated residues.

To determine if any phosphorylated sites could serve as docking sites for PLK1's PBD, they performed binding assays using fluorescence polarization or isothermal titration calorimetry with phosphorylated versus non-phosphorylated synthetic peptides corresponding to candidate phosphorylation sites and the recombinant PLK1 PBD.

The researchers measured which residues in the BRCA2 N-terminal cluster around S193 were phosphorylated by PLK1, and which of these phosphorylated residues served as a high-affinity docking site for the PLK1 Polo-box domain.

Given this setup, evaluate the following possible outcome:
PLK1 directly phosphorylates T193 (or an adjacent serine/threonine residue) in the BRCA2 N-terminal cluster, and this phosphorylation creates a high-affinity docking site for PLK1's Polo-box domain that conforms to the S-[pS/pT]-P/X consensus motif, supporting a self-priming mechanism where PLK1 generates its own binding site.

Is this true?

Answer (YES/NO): NO